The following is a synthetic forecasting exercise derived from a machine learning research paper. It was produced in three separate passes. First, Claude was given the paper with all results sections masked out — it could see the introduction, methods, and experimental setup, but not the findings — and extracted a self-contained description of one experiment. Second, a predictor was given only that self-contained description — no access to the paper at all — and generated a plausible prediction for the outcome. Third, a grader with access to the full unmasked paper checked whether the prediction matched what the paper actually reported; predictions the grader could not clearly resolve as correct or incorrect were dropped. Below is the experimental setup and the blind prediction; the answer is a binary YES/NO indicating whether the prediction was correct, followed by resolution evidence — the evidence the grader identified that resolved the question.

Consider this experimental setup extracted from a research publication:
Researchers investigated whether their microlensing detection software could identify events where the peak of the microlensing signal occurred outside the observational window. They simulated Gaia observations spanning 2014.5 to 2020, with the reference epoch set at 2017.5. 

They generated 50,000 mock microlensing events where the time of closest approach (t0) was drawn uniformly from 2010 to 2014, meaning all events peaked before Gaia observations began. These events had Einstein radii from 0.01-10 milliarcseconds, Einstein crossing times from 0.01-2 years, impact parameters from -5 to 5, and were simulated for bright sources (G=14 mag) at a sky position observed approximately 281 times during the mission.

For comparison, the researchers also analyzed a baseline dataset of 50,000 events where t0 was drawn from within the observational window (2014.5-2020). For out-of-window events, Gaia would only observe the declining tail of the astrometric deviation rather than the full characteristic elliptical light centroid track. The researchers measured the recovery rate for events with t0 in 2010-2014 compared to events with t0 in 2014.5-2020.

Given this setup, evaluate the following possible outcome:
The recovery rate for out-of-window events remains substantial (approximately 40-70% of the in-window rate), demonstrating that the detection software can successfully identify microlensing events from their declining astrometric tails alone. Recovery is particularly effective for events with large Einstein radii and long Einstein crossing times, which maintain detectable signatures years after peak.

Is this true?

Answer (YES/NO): NO